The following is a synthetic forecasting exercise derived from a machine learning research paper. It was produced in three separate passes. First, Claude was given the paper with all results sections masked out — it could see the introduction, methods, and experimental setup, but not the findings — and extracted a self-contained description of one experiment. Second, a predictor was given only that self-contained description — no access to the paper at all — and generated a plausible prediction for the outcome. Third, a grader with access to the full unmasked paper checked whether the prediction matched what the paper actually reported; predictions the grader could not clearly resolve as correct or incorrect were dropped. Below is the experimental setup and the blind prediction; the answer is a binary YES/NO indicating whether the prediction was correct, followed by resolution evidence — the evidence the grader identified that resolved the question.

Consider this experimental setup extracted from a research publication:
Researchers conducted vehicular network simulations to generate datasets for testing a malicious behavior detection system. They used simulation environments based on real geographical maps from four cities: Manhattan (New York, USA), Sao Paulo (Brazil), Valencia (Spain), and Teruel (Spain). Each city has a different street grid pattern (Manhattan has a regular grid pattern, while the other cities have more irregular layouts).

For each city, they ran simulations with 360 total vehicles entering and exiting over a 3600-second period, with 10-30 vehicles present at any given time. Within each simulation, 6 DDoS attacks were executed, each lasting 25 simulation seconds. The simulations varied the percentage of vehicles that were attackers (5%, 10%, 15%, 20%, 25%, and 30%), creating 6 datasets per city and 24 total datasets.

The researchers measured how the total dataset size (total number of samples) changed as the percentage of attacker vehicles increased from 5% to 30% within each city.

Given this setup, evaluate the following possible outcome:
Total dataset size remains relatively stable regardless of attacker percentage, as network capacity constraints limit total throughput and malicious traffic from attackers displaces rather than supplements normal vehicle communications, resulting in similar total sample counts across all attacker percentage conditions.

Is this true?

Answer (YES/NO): NO